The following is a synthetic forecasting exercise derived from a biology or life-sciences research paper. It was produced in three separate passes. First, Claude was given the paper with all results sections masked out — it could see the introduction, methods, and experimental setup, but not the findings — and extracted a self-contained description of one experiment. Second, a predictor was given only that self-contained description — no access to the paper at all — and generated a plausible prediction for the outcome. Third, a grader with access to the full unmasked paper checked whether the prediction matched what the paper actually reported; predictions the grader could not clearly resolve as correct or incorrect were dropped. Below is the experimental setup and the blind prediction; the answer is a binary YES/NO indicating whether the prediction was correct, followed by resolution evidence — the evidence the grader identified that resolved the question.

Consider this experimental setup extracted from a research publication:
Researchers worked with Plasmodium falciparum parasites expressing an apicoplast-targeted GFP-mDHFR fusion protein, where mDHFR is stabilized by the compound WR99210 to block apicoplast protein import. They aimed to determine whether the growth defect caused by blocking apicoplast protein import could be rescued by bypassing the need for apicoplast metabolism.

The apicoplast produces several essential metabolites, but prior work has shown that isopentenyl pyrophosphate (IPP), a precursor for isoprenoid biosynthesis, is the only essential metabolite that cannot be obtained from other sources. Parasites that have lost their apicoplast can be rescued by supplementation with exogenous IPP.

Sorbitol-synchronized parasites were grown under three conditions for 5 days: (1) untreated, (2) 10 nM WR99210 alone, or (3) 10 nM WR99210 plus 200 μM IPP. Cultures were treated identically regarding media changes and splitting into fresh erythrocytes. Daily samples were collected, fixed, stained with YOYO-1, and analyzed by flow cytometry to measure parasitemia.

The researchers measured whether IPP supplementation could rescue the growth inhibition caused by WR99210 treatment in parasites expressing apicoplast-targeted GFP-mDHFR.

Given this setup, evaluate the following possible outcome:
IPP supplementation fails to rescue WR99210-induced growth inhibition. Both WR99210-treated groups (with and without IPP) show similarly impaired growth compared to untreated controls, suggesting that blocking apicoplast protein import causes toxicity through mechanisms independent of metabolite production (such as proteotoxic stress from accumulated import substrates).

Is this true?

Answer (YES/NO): NO